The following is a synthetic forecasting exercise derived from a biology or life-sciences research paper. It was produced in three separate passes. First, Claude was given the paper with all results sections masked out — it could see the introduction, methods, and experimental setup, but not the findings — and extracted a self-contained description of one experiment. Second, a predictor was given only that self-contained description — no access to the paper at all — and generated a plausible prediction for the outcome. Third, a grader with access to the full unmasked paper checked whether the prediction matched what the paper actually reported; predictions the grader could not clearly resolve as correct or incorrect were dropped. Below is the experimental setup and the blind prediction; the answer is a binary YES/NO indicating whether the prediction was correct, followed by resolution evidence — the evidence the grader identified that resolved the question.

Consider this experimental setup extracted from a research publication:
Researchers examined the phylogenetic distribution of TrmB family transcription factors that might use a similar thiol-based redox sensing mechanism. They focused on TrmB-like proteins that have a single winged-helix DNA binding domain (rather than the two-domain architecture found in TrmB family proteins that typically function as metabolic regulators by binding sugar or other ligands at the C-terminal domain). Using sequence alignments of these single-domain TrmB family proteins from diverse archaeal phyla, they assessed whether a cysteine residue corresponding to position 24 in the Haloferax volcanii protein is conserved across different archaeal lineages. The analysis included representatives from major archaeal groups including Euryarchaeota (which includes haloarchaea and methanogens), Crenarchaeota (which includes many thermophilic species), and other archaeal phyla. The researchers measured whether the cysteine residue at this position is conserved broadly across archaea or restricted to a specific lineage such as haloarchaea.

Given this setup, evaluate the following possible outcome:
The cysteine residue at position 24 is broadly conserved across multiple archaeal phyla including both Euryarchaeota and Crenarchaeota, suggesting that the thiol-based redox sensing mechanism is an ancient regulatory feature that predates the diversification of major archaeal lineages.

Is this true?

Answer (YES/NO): YES